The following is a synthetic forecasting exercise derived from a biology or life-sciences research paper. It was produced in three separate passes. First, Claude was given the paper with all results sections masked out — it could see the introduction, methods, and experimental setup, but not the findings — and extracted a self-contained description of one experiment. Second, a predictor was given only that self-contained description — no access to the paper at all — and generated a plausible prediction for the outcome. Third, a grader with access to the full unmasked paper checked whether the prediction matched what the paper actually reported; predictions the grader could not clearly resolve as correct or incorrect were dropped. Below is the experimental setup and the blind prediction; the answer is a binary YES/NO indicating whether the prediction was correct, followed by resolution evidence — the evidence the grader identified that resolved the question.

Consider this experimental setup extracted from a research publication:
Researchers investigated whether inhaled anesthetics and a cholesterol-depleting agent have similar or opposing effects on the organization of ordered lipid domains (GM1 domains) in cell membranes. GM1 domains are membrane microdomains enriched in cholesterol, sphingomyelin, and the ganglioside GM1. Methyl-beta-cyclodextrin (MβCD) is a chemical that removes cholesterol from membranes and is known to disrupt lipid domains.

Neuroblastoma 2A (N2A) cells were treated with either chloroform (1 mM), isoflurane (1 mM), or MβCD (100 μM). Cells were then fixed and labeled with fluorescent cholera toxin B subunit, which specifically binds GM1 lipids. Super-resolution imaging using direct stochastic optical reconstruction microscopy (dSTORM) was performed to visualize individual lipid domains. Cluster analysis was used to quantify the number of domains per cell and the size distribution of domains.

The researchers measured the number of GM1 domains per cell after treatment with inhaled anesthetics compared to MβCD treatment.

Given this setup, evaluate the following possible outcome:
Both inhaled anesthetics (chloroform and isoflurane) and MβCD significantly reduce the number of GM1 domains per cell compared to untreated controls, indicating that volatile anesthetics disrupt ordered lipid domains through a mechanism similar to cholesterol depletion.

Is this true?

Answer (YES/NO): NO